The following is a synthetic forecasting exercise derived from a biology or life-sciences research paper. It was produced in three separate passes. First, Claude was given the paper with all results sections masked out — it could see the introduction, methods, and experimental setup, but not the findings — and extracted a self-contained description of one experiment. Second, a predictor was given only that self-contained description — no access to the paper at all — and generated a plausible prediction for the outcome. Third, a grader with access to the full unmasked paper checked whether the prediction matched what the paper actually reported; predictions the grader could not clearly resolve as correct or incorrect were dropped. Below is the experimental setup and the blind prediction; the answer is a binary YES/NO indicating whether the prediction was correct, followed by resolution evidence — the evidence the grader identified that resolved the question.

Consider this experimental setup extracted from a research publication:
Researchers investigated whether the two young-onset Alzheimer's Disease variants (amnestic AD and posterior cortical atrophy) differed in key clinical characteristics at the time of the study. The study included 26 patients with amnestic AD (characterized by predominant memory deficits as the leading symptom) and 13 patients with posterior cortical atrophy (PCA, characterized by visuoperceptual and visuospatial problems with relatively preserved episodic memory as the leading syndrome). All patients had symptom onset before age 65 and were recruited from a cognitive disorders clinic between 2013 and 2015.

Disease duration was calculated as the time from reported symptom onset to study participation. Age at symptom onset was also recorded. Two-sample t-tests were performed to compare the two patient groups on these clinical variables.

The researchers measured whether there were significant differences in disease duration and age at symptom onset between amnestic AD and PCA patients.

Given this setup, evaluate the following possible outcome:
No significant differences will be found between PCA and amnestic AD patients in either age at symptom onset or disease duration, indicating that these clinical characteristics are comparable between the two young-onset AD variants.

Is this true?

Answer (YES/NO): YES